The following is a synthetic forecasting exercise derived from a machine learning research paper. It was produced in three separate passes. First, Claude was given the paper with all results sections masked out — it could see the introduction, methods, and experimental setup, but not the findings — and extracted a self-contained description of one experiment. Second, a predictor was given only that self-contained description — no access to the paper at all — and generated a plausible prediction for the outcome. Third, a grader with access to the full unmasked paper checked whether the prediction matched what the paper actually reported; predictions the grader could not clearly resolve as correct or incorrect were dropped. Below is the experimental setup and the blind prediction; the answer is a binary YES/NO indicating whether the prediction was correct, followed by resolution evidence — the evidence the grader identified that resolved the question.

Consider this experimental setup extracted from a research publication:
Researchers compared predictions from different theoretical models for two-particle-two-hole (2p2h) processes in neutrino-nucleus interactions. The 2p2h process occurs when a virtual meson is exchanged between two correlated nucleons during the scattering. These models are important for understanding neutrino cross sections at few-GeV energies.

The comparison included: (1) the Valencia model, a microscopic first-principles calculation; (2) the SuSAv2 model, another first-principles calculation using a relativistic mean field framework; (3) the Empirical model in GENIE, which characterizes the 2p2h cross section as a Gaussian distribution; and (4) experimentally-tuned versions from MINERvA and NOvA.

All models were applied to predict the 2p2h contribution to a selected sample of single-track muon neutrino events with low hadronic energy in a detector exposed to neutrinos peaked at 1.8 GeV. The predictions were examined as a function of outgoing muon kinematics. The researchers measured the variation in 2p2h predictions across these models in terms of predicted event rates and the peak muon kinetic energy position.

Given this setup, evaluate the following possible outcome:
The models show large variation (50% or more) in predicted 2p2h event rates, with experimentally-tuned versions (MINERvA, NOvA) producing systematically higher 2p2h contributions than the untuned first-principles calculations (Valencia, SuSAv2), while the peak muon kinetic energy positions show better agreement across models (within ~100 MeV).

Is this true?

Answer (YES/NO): NO